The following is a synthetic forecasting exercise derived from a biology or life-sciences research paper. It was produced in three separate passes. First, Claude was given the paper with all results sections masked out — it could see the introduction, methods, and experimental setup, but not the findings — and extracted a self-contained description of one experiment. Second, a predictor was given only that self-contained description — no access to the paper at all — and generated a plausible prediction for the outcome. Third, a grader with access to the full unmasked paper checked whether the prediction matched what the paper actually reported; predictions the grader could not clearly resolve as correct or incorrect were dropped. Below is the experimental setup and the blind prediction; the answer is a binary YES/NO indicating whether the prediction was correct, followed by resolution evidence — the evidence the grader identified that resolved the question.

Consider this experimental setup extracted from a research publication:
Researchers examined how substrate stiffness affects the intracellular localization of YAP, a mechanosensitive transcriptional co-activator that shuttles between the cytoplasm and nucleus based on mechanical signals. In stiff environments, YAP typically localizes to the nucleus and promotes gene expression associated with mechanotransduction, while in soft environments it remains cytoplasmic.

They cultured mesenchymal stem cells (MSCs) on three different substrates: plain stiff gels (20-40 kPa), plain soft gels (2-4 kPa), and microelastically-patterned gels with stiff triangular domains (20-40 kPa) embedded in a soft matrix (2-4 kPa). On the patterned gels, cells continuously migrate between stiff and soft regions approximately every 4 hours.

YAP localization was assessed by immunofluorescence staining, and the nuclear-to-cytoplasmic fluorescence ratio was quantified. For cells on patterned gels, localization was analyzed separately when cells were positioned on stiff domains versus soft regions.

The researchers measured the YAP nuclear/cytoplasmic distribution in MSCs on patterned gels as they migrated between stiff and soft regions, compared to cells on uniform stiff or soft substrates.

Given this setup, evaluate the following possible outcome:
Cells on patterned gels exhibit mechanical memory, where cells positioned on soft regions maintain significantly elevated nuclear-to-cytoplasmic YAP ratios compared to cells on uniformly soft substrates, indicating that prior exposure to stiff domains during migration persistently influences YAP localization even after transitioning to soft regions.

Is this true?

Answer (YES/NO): NO